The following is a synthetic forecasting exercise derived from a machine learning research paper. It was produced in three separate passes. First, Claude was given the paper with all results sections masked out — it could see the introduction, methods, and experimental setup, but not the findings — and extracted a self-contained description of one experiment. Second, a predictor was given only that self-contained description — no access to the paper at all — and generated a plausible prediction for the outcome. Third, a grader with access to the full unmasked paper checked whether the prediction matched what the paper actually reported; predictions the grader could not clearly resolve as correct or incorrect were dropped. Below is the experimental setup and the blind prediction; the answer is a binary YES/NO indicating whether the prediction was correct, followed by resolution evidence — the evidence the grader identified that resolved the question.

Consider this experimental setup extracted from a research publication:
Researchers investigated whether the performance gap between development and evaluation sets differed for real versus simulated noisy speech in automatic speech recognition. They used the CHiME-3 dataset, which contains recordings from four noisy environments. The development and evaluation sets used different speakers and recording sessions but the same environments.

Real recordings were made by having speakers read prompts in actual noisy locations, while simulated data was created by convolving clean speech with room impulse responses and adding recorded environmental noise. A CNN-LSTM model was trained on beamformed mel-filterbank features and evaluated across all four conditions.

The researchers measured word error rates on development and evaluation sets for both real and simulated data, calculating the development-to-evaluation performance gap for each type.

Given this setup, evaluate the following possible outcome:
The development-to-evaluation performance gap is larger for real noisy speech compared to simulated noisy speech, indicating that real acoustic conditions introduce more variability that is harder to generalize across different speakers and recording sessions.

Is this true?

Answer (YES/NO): YES